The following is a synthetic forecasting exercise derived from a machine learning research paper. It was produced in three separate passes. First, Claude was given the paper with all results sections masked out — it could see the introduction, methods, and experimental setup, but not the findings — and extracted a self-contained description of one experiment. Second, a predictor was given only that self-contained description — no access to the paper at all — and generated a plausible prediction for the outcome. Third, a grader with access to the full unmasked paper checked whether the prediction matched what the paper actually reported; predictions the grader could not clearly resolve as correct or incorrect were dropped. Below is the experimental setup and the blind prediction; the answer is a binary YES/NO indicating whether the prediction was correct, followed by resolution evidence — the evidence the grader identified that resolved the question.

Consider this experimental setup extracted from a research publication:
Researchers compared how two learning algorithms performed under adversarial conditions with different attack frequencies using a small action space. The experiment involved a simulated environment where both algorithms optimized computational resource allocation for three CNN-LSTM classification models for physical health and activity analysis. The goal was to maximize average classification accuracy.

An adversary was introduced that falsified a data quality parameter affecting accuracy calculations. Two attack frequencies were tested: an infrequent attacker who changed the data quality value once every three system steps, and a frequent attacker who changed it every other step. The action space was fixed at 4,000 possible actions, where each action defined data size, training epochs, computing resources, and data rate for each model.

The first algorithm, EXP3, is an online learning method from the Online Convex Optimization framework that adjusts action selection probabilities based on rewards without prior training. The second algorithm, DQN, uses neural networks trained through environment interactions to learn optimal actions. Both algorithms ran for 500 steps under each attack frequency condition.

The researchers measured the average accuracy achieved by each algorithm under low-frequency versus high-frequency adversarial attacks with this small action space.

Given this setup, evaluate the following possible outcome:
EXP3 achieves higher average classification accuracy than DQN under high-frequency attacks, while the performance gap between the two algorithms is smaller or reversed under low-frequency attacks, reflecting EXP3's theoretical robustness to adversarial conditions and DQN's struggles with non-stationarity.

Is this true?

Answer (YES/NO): YES